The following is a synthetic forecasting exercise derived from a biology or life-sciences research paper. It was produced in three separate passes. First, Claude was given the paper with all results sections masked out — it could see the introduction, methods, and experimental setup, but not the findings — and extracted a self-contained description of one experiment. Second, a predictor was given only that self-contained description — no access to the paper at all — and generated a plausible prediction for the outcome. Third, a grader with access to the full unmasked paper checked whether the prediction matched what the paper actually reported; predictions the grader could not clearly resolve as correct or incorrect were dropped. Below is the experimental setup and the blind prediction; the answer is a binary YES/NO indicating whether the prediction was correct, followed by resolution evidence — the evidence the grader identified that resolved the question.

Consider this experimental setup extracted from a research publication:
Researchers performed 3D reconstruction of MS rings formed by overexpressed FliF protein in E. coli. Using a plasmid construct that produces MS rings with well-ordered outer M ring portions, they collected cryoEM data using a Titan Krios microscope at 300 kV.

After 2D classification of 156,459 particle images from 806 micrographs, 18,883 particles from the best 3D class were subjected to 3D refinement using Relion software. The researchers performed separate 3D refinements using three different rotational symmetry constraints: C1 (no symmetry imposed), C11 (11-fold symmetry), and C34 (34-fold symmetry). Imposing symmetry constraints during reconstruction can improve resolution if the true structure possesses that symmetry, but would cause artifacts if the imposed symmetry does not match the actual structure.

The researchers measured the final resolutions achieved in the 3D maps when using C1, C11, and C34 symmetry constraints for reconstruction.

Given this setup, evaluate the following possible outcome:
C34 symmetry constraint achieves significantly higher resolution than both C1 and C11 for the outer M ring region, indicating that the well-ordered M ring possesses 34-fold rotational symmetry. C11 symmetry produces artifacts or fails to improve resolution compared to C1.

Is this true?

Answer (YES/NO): NO